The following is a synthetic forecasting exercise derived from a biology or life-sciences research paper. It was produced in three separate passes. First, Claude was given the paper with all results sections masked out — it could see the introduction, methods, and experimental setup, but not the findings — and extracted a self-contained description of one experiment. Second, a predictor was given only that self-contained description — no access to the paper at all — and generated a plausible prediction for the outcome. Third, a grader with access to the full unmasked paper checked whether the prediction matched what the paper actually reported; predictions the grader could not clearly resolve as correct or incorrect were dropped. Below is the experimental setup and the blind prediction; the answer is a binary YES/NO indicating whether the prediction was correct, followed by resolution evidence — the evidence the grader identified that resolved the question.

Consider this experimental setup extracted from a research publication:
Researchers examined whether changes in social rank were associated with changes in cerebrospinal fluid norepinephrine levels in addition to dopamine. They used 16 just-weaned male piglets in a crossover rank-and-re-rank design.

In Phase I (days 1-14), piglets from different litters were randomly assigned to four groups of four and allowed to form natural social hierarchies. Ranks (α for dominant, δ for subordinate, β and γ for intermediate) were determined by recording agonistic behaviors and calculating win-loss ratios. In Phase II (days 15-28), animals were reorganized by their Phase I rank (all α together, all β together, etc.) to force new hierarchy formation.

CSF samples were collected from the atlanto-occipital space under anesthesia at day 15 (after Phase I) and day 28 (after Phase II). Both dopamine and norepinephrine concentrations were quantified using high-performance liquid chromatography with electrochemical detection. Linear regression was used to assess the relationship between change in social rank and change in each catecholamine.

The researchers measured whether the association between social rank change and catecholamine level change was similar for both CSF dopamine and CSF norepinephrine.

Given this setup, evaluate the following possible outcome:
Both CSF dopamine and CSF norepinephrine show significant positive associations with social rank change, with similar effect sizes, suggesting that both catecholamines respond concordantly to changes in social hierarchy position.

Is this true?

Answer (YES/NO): NO